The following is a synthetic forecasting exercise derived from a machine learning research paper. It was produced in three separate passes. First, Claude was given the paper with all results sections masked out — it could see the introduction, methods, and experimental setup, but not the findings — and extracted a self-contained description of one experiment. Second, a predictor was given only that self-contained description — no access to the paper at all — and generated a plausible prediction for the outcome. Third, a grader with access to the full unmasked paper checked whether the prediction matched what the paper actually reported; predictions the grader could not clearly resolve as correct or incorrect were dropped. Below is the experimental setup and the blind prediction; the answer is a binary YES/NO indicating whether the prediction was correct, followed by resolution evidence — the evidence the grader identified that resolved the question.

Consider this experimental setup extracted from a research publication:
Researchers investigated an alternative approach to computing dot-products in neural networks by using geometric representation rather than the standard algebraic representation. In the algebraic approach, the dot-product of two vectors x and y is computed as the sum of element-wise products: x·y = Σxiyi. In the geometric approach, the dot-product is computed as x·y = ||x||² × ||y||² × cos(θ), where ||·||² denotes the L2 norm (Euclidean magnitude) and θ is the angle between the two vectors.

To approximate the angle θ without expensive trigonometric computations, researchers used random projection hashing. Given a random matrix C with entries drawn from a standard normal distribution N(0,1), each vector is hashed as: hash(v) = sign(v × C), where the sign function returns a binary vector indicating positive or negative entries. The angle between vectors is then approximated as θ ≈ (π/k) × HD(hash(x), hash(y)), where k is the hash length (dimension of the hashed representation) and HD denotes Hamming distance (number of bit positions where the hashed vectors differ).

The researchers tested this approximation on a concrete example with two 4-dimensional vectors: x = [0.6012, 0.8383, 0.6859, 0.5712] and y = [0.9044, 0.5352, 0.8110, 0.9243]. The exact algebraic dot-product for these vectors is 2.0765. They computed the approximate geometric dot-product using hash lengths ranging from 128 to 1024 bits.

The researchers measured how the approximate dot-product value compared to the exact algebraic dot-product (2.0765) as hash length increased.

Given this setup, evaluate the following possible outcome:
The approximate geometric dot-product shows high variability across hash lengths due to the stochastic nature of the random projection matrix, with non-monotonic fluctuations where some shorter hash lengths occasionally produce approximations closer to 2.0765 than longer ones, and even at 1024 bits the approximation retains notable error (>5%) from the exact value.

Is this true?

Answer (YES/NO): NO